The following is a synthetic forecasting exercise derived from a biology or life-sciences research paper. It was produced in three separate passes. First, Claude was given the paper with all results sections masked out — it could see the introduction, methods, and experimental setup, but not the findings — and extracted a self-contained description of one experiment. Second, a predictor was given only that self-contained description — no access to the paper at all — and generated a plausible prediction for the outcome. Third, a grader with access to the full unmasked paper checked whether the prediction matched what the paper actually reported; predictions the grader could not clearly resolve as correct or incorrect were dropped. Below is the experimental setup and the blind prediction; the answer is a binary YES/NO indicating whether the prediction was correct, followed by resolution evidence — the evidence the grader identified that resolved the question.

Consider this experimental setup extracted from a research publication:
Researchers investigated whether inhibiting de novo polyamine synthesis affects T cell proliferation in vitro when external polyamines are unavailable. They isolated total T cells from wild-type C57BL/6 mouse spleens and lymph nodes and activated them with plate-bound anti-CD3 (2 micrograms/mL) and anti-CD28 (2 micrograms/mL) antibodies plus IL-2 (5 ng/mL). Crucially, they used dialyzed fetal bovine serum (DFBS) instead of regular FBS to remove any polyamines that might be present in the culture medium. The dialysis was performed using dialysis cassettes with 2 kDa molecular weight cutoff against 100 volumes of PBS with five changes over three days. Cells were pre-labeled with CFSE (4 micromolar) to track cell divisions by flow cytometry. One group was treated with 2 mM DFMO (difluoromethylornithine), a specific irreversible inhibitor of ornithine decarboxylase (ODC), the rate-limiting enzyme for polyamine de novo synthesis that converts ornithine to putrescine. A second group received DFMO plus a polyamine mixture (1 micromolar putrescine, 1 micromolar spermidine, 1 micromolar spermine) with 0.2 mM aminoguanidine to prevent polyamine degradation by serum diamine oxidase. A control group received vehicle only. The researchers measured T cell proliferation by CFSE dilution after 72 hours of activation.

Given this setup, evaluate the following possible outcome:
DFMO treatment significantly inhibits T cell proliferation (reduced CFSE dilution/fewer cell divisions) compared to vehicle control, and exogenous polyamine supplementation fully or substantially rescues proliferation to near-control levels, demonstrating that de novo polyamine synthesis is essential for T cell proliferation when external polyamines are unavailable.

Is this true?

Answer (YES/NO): YES